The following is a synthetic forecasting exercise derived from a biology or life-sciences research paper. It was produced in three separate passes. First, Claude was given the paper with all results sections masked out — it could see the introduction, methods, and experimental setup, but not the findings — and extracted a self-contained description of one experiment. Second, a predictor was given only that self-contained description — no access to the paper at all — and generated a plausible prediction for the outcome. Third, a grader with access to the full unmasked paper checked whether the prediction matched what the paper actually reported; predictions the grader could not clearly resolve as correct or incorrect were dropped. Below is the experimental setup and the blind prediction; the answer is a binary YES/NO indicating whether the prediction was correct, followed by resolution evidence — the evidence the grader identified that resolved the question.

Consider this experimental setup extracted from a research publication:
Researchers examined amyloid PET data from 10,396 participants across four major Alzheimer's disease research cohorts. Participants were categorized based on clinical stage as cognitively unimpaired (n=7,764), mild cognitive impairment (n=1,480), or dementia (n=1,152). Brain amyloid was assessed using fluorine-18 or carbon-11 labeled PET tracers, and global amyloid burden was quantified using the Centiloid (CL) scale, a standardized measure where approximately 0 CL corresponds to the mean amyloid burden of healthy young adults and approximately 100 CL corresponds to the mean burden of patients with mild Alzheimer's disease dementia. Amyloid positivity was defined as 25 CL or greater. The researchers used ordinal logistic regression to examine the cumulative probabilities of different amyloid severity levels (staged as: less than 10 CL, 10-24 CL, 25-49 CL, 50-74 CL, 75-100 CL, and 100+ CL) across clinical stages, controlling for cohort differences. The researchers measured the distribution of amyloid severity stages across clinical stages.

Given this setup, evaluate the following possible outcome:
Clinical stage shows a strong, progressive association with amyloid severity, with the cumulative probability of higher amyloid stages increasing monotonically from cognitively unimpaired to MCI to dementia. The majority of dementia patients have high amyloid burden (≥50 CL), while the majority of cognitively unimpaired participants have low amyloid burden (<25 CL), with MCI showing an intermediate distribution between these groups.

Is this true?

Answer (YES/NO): YES